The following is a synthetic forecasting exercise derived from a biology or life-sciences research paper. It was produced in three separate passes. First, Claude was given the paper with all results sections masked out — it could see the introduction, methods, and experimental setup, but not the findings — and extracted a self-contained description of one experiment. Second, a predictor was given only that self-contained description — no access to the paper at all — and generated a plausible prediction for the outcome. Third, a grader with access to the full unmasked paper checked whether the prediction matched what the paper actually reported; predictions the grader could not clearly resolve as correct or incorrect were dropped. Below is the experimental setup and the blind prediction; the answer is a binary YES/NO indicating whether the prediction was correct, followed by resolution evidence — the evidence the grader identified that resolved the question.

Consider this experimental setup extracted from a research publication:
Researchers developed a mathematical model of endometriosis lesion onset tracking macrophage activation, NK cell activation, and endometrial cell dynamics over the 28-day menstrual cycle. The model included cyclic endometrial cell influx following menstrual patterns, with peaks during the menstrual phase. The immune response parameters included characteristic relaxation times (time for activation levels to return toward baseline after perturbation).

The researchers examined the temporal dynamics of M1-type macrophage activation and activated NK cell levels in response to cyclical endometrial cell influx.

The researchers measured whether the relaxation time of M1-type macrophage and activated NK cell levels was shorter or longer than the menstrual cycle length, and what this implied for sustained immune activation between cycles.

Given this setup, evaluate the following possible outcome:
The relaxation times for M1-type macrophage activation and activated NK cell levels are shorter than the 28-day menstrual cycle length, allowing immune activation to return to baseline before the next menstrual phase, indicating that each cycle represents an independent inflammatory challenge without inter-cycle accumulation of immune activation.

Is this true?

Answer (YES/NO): NO